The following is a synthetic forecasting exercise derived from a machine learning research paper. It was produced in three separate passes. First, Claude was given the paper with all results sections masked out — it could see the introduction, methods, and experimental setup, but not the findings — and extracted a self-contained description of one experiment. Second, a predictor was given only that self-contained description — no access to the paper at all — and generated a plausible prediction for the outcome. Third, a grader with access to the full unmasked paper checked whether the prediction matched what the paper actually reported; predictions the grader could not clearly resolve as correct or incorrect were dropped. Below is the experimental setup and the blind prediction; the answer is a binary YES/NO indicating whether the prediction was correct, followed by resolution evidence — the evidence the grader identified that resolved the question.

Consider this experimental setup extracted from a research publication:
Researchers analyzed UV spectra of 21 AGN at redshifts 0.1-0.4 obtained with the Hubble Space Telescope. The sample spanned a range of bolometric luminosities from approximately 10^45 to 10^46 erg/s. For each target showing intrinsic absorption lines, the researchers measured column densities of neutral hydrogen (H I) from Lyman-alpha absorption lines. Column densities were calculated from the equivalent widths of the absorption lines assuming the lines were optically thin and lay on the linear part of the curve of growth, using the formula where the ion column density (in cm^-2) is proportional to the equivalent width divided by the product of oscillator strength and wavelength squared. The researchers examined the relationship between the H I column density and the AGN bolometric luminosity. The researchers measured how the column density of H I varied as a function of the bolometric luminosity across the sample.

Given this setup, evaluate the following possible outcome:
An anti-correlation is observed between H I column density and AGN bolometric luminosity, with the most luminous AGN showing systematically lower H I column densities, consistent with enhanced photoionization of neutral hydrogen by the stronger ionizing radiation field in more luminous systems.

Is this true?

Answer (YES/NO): YES